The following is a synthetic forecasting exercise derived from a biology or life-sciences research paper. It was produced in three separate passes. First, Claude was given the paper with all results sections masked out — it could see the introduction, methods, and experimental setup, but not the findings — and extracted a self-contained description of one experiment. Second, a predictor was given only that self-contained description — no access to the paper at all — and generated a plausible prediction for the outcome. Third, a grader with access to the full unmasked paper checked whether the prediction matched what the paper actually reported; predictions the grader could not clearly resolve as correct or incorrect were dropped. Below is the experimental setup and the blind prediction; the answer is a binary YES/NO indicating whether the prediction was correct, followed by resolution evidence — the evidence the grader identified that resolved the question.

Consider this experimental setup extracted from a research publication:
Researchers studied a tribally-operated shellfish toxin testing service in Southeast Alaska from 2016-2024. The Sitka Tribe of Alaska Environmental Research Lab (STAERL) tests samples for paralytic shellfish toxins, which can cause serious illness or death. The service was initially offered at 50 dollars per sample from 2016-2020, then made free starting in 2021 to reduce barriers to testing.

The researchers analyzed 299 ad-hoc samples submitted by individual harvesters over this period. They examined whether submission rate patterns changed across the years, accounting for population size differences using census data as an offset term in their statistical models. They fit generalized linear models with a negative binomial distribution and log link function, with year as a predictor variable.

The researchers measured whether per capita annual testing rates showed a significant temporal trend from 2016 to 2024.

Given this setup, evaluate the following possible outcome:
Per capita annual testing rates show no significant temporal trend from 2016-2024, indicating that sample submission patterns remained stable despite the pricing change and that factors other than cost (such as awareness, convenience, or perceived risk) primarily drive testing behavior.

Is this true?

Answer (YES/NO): NO